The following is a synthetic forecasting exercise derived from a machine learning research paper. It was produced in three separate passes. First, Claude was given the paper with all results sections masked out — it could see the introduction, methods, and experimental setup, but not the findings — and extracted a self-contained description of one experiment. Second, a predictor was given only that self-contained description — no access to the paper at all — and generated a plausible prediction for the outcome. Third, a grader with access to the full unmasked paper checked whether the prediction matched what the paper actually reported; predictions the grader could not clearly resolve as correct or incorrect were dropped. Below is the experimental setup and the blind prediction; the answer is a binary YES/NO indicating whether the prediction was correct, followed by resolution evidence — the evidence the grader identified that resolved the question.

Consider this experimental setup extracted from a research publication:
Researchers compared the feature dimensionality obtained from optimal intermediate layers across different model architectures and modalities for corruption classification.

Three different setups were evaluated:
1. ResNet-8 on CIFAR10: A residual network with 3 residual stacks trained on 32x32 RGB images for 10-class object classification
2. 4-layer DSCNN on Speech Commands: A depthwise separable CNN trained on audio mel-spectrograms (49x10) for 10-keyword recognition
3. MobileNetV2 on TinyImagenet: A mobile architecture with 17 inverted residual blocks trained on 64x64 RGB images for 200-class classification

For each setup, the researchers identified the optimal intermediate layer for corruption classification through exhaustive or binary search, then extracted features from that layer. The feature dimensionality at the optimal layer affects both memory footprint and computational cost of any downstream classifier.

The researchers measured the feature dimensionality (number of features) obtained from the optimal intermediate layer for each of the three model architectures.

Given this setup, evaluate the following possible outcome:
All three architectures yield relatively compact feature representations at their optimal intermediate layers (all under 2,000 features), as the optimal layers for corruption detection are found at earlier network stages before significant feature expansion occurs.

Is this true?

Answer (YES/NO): YES